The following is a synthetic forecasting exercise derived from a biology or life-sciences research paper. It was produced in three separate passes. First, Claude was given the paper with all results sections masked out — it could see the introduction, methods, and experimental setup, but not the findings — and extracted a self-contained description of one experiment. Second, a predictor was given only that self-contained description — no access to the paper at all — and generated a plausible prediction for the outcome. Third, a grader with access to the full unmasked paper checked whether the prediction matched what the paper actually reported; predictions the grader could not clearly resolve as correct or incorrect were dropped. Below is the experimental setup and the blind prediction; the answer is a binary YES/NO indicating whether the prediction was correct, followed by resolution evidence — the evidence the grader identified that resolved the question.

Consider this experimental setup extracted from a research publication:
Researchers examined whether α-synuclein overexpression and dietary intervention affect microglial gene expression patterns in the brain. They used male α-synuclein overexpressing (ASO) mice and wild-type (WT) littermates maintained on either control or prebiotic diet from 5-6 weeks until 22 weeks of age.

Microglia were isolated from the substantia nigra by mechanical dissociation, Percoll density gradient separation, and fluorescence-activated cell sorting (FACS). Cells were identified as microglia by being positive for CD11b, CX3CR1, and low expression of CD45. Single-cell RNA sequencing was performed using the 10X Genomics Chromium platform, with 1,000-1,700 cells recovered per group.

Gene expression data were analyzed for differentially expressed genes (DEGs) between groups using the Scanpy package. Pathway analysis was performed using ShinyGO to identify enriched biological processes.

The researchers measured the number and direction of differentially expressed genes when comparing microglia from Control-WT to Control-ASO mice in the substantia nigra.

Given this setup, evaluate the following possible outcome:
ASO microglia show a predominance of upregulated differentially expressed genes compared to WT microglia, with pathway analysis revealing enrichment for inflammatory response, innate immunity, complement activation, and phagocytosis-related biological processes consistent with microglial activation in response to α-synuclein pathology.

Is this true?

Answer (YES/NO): NO